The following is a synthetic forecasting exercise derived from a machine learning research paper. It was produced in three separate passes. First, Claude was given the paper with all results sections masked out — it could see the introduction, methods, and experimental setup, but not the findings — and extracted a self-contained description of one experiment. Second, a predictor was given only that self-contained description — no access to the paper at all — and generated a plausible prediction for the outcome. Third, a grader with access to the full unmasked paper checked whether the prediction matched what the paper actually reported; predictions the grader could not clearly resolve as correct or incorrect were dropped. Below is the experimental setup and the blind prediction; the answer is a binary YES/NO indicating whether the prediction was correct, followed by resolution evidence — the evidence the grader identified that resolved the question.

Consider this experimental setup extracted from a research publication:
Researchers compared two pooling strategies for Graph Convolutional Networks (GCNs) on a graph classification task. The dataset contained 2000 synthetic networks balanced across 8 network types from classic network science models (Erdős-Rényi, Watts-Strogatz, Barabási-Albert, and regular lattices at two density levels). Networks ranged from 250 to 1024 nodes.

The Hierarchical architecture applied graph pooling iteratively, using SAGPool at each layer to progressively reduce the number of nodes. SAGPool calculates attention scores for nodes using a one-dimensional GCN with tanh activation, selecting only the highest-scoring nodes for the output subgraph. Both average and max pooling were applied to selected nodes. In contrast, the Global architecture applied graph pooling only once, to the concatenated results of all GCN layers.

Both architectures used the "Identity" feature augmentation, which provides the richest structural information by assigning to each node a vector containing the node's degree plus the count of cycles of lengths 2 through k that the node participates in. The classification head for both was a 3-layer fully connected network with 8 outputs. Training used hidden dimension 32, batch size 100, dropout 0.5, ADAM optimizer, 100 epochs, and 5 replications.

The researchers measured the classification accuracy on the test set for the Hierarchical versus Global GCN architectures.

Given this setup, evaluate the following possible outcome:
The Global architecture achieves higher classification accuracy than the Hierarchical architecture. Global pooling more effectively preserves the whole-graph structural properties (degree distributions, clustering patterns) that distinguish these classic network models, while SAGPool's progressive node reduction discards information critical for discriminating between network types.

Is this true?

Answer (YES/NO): YES